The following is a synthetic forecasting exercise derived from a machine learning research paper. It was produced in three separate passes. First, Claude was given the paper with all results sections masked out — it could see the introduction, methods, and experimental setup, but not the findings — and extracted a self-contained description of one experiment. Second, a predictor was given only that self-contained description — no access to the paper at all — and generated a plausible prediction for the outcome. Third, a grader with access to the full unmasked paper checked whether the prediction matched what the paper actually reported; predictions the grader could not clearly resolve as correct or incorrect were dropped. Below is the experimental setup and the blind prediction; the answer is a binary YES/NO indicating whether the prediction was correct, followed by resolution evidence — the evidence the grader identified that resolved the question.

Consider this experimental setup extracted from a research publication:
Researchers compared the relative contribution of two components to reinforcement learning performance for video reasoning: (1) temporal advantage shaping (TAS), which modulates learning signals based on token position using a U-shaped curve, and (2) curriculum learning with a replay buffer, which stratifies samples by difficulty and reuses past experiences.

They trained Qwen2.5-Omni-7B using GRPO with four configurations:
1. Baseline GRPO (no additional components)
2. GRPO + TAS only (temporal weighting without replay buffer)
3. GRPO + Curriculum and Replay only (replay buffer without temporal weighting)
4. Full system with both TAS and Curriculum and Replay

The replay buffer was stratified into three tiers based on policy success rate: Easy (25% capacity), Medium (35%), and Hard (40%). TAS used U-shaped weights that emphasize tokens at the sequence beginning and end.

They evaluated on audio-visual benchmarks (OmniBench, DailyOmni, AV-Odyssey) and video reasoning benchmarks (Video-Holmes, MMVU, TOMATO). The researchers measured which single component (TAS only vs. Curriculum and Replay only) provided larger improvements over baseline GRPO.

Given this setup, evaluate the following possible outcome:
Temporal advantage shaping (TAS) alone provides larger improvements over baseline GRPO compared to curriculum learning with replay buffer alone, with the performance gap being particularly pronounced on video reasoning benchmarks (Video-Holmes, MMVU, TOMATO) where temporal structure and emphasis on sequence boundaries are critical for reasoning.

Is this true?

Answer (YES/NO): NO